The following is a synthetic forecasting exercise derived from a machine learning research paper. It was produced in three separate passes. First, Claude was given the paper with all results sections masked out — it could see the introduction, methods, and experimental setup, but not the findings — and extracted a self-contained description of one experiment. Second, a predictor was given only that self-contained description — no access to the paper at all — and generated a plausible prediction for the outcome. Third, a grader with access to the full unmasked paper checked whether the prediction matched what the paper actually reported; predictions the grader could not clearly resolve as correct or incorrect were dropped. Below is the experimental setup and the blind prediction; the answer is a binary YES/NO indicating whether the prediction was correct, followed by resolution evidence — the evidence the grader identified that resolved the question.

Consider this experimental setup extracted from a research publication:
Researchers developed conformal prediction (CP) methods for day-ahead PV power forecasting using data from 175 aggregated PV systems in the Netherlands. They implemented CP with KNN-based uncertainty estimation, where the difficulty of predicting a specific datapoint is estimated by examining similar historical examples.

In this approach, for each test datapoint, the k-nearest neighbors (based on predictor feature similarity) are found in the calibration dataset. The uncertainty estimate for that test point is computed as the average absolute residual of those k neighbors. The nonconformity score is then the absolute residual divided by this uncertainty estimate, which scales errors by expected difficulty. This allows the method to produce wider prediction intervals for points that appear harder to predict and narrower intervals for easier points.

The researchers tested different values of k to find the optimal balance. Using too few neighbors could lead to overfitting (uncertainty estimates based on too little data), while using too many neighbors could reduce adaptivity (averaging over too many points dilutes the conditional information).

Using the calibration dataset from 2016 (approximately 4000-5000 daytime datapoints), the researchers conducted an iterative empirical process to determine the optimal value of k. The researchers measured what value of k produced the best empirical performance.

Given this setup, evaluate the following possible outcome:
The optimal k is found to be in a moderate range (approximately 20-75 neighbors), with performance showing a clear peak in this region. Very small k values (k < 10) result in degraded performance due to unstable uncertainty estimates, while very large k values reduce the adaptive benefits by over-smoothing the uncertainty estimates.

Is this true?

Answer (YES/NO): YES